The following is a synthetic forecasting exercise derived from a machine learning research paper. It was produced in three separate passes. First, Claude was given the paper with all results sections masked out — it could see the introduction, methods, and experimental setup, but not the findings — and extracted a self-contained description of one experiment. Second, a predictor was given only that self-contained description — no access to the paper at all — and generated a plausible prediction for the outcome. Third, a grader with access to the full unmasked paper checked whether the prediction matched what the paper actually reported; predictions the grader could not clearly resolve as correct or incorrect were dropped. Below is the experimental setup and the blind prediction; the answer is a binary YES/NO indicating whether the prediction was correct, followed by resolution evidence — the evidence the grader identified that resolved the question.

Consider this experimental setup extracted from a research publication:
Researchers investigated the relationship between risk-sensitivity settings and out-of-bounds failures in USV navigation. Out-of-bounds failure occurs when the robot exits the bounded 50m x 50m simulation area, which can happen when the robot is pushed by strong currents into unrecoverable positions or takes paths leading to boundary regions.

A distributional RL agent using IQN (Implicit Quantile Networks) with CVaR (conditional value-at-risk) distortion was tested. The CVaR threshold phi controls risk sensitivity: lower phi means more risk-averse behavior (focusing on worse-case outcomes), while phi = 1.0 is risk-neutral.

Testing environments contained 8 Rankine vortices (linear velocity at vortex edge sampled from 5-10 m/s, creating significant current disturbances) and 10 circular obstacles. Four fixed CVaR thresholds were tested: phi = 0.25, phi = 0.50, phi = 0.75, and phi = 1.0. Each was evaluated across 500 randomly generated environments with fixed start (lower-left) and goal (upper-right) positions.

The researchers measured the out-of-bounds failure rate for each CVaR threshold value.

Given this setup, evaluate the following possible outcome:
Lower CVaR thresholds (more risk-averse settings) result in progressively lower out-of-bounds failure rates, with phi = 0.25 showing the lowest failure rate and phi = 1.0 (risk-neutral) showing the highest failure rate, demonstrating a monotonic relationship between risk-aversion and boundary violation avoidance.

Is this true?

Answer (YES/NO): NO